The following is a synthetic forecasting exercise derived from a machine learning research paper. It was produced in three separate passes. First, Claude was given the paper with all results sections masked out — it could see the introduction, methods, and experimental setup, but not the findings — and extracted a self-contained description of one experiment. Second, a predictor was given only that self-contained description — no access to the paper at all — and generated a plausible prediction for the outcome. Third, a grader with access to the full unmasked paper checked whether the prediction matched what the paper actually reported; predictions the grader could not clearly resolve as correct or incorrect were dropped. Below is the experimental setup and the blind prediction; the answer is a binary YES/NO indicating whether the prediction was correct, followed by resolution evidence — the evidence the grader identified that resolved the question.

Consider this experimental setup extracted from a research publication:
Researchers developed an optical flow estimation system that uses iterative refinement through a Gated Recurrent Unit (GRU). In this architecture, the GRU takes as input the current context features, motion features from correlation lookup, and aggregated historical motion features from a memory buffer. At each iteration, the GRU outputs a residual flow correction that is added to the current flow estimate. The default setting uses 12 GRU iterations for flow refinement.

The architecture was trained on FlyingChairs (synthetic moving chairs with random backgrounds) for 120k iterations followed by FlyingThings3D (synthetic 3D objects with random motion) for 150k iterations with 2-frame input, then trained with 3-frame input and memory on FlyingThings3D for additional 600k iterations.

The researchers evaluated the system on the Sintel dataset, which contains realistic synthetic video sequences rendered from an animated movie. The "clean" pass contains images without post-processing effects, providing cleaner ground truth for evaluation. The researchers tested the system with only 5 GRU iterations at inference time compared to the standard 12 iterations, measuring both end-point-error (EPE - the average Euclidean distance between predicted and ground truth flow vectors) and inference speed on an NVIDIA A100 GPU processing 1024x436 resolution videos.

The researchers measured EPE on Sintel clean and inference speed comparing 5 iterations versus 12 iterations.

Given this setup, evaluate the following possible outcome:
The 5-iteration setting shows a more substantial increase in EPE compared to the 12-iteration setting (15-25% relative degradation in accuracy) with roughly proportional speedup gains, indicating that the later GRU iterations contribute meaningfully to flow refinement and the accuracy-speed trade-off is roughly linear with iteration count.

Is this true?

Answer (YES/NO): NO